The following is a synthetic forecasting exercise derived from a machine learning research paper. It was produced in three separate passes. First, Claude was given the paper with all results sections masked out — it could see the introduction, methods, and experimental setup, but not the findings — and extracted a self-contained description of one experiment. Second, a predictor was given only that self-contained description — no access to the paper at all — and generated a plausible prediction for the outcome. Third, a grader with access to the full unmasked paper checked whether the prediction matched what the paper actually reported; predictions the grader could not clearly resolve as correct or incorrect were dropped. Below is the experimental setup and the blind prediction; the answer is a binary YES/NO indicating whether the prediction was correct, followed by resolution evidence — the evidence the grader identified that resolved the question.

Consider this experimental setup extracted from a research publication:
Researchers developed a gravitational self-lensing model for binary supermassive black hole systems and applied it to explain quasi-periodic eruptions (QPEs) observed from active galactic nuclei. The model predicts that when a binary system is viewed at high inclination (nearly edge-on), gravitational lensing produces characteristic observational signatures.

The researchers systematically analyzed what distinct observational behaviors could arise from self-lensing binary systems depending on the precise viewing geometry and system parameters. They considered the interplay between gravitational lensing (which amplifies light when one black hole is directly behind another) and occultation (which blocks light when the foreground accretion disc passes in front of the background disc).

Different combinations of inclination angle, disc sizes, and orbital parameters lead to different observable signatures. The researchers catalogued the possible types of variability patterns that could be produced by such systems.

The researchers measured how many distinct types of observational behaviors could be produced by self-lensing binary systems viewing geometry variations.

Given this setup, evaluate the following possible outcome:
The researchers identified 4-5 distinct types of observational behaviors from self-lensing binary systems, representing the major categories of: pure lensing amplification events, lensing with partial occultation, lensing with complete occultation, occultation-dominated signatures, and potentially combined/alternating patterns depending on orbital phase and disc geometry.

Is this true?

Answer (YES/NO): NO